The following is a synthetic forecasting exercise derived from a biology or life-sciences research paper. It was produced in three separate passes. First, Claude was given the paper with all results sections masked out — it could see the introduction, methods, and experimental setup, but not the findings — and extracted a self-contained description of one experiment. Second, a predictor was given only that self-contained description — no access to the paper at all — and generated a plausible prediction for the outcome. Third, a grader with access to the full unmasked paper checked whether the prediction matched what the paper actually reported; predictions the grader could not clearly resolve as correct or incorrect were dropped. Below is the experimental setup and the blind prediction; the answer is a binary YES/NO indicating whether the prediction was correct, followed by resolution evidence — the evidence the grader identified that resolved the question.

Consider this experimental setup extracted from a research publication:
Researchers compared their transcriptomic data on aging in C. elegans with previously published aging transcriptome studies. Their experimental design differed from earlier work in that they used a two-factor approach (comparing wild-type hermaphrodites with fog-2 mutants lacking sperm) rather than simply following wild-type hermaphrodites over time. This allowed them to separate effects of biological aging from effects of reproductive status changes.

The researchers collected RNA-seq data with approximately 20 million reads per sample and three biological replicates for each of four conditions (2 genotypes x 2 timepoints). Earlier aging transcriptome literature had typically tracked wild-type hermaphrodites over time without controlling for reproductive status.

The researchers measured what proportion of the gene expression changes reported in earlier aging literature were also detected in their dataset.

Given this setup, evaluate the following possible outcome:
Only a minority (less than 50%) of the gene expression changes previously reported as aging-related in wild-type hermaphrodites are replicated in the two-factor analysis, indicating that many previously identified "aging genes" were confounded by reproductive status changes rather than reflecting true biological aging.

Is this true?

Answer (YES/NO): NO